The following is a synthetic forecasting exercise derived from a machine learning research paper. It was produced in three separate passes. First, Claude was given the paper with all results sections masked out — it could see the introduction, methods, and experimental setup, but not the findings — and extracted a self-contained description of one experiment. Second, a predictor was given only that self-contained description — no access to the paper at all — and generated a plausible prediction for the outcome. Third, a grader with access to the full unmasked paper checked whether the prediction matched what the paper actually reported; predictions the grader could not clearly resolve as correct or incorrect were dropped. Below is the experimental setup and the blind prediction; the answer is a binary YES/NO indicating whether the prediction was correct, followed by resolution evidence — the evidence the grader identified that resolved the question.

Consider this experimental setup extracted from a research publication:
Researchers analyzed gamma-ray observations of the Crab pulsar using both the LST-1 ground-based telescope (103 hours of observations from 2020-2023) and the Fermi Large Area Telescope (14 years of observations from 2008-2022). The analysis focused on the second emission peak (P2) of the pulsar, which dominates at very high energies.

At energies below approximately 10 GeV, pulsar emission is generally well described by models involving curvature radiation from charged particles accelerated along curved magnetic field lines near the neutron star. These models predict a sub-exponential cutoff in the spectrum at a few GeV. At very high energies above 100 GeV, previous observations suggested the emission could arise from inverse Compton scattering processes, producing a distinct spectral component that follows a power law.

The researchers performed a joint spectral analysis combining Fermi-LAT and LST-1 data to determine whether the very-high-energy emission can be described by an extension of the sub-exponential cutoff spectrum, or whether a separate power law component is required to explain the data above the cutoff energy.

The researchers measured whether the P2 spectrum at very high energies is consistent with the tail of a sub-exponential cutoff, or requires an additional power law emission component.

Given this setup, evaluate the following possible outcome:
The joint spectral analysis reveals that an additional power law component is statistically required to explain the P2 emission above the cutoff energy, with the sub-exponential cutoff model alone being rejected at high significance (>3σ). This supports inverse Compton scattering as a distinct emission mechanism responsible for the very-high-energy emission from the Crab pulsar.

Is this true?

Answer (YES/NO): NO